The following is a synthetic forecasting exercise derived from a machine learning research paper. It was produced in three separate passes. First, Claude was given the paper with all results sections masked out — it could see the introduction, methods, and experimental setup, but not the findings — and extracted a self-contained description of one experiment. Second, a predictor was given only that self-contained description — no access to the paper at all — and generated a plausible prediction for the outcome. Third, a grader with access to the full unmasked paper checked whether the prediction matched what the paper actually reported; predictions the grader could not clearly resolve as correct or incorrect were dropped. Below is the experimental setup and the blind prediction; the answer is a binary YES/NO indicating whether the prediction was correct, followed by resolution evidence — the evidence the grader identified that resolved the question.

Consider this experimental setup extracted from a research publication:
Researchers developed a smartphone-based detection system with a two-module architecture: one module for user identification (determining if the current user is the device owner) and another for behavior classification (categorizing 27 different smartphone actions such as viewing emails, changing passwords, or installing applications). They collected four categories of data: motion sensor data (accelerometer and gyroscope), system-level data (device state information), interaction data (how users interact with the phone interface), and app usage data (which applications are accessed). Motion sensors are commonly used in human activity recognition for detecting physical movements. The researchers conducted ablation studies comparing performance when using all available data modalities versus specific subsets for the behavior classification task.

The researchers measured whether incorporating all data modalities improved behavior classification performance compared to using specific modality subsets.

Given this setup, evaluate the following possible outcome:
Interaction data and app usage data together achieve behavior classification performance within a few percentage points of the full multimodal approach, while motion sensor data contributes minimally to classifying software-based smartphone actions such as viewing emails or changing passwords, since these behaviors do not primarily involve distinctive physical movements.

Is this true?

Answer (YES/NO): NO